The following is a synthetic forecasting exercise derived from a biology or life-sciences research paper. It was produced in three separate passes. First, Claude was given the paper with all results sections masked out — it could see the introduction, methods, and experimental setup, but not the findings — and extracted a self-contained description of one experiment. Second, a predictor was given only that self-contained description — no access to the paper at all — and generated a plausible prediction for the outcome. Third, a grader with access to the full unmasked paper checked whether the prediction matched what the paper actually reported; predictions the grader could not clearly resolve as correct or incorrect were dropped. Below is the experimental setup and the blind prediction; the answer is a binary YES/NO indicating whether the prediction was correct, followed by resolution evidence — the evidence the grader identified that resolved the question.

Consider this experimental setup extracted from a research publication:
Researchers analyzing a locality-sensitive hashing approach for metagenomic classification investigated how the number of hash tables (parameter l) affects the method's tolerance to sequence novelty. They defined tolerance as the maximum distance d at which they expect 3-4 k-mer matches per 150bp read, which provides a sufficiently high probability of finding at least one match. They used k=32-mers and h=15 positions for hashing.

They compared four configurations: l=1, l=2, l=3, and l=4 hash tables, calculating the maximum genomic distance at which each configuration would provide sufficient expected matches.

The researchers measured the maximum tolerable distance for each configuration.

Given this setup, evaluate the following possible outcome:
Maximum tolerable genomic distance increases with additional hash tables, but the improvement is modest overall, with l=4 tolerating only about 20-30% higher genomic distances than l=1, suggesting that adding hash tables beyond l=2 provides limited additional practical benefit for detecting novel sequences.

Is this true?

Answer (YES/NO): NO